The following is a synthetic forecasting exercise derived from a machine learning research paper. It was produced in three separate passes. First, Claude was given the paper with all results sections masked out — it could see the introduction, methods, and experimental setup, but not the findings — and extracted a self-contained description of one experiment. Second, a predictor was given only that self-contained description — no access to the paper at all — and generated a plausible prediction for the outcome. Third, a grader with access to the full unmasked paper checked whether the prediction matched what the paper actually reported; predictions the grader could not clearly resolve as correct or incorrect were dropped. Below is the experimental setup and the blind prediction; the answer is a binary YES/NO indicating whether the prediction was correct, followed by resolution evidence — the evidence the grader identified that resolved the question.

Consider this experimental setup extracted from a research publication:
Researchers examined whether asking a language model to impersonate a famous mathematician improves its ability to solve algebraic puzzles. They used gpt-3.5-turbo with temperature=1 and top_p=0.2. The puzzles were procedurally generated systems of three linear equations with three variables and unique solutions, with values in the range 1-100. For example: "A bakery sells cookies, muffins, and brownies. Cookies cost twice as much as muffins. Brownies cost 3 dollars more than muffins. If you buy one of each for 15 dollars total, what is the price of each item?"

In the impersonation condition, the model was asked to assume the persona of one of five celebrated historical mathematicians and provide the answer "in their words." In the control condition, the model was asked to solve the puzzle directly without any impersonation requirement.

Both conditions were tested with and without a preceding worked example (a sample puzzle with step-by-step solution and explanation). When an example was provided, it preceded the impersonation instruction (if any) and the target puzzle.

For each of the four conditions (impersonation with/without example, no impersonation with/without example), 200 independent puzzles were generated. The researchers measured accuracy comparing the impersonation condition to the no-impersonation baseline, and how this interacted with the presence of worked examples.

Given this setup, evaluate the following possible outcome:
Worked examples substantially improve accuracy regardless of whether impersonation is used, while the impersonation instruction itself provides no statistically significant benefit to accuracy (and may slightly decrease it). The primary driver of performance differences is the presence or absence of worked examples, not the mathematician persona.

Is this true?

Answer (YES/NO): NO